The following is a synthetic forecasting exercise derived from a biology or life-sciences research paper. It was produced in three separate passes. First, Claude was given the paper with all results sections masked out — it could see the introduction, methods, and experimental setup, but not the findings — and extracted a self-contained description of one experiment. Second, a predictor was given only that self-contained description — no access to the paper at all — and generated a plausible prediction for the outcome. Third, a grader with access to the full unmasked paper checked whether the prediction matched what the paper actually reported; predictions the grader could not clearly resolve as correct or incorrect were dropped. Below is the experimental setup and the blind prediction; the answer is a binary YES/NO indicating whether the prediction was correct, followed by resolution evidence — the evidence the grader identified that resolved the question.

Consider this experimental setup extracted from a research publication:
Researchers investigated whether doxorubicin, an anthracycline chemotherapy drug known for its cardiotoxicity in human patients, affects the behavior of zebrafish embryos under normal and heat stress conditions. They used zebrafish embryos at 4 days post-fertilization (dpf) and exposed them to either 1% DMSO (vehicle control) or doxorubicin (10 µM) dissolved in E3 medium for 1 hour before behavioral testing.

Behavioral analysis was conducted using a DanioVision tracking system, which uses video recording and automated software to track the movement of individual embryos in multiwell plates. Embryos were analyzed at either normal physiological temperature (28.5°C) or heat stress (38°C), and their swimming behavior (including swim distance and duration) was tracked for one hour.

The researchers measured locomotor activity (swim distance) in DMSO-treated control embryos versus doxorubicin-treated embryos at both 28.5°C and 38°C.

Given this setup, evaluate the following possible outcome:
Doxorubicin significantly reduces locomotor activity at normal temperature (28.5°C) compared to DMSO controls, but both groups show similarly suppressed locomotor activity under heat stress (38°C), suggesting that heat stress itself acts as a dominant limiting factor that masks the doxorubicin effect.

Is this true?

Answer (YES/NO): NO